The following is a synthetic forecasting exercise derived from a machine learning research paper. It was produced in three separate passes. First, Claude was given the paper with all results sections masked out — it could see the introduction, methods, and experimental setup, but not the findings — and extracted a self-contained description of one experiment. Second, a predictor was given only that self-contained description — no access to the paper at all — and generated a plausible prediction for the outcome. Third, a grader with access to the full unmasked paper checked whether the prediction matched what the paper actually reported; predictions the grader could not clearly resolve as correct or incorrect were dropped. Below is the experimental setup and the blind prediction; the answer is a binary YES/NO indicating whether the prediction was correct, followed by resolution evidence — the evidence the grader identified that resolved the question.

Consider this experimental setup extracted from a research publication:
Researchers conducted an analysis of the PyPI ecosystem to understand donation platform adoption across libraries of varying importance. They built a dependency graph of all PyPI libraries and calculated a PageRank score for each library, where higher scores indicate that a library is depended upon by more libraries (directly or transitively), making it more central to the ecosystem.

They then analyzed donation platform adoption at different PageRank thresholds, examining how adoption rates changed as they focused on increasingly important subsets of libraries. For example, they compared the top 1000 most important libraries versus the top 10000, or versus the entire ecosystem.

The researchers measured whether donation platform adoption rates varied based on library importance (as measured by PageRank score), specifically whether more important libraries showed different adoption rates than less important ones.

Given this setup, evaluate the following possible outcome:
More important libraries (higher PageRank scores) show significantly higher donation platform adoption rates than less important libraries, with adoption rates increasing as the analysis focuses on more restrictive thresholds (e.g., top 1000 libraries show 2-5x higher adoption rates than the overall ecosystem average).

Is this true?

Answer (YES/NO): YES